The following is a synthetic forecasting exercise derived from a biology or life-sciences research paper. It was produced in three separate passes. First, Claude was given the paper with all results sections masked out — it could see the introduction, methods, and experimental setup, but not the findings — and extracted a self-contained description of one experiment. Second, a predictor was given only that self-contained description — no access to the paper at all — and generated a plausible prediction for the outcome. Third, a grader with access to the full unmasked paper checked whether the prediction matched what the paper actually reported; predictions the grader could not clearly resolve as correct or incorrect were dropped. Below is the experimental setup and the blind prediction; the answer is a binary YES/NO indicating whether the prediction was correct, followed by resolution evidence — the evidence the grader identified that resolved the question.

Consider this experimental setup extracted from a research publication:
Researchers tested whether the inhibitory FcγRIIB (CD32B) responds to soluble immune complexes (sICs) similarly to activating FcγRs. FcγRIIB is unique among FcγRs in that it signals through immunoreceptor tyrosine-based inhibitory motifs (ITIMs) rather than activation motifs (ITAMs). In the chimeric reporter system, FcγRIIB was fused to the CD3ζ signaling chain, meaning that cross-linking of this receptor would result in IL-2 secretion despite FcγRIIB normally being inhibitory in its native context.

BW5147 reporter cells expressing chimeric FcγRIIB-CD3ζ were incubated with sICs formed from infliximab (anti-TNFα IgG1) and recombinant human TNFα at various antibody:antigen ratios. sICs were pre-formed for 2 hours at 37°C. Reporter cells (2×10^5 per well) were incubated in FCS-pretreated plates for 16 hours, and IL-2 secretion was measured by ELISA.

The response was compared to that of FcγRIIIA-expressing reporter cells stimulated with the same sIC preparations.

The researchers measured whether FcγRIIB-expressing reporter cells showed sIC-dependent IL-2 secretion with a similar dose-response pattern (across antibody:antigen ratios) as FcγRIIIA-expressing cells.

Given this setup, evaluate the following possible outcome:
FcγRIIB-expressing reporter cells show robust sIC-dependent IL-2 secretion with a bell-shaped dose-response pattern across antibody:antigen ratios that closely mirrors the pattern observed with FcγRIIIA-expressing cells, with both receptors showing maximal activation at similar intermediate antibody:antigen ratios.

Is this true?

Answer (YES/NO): YES